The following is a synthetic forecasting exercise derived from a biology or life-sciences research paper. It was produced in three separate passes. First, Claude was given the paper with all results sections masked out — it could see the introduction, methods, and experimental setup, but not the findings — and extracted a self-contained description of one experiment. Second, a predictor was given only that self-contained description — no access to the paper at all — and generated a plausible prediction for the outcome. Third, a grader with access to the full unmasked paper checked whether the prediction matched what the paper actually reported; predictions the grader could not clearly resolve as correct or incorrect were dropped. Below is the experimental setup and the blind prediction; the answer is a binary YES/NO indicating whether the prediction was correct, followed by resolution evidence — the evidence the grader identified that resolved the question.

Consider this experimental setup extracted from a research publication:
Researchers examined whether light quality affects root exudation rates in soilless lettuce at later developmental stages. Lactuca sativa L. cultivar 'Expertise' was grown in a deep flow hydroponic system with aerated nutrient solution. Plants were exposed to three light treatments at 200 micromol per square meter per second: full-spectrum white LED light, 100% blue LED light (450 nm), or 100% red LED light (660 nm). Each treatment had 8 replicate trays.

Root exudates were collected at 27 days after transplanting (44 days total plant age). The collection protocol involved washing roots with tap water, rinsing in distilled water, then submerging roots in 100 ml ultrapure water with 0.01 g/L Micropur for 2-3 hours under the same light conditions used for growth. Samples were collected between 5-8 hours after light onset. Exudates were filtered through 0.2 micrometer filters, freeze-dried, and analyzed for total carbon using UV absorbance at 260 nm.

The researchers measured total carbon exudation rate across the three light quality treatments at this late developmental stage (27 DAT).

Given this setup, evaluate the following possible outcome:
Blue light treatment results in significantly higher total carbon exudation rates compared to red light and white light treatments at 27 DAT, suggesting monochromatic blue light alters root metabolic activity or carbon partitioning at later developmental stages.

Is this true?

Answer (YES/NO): NO